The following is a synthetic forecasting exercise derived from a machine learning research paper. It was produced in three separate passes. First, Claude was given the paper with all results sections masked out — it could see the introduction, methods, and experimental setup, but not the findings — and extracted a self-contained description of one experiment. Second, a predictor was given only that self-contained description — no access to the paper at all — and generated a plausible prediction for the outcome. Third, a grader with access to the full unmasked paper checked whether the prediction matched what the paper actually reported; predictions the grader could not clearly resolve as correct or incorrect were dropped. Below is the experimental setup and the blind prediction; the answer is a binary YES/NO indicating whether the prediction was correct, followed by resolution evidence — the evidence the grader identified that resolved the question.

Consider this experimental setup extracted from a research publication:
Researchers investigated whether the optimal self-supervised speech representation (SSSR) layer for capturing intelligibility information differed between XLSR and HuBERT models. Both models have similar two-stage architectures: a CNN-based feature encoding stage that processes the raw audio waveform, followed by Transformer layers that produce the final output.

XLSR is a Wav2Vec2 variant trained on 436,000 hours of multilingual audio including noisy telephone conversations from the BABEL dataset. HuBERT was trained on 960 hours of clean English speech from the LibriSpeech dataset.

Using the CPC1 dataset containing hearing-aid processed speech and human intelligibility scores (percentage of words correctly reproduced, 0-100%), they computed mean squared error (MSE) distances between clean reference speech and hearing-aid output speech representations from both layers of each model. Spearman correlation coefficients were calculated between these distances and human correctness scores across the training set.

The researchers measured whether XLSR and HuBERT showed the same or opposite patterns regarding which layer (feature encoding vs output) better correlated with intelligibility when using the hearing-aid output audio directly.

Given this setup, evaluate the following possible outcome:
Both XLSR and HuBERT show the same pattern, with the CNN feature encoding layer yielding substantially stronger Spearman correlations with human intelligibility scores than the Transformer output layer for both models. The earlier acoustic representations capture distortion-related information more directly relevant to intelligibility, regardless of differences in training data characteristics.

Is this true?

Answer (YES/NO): NO